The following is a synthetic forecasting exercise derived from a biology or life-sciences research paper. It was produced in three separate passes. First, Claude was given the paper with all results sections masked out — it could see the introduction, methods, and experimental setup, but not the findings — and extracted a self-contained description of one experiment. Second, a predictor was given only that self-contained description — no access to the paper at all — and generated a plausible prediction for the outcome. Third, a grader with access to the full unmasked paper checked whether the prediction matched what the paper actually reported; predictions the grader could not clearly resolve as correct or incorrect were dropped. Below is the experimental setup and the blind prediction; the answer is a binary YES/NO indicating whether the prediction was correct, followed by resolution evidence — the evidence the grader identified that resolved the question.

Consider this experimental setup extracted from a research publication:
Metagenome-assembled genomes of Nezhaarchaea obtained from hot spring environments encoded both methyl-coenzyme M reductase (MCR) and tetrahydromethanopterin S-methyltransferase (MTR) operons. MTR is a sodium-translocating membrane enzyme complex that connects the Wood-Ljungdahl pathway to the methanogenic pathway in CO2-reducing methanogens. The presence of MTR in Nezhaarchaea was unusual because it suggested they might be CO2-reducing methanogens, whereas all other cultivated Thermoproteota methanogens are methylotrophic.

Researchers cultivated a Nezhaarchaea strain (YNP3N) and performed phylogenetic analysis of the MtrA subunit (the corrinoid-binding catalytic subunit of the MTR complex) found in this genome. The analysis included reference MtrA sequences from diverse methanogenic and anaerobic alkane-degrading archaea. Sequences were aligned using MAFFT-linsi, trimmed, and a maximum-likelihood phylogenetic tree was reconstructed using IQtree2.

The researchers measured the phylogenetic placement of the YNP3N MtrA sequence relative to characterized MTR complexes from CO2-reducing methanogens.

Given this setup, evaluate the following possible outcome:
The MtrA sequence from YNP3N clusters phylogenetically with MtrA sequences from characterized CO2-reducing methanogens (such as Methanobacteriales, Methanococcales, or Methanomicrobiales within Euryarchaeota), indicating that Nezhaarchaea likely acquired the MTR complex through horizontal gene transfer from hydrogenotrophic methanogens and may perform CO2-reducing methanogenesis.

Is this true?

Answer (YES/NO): NO